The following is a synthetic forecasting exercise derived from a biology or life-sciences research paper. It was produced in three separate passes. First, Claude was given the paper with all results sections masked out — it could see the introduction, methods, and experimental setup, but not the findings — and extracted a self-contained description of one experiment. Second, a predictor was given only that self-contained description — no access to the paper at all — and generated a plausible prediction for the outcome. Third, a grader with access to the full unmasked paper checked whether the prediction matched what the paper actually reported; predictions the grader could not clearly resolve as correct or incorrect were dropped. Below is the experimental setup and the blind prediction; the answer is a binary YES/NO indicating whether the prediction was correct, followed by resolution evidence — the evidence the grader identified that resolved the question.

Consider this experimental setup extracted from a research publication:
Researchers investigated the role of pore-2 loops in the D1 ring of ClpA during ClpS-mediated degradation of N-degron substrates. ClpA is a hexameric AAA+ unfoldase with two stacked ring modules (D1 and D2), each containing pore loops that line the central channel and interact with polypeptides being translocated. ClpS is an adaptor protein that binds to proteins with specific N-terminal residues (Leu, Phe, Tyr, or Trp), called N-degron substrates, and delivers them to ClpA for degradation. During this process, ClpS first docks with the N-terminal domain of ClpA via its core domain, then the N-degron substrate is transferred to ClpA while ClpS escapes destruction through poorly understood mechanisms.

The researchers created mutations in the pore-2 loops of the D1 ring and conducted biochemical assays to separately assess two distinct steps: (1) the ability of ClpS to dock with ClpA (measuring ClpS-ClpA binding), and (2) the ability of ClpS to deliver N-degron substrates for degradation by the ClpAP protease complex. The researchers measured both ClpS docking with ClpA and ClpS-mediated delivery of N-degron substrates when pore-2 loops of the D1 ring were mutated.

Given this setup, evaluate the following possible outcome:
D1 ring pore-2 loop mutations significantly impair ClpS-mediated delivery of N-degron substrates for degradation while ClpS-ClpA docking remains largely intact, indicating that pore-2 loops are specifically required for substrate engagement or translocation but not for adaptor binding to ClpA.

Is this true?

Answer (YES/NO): YES